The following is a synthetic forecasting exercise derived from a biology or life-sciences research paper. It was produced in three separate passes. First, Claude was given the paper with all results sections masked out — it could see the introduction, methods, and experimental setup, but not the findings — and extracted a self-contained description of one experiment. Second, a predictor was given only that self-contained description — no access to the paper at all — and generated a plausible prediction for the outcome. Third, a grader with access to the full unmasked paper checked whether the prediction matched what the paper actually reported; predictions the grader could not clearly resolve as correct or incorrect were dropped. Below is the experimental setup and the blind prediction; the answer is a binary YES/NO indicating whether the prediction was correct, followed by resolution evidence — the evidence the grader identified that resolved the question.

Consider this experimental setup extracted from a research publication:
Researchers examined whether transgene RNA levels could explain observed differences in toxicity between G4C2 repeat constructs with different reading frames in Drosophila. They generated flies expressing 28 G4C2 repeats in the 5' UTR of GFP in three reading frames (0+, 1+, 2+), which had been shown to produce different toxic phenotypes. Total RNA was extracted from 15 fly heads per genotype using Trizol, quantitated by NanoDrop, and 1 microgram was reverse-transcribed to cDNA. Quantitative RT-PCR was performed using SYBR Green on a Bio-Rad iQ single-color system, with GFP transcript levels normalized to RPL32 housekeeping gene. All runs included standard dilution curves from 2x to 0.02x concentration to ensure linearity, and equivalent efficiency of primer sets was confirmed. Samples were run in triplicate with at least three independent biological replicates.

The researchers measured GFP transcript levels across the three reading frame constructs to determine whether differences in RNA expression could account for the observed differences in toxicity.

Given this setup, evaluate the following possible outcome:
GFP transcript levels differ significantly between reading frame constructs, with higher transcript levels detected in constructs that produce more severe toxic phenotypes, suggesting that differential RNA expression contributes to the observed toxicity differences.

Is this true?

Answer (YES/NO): NO